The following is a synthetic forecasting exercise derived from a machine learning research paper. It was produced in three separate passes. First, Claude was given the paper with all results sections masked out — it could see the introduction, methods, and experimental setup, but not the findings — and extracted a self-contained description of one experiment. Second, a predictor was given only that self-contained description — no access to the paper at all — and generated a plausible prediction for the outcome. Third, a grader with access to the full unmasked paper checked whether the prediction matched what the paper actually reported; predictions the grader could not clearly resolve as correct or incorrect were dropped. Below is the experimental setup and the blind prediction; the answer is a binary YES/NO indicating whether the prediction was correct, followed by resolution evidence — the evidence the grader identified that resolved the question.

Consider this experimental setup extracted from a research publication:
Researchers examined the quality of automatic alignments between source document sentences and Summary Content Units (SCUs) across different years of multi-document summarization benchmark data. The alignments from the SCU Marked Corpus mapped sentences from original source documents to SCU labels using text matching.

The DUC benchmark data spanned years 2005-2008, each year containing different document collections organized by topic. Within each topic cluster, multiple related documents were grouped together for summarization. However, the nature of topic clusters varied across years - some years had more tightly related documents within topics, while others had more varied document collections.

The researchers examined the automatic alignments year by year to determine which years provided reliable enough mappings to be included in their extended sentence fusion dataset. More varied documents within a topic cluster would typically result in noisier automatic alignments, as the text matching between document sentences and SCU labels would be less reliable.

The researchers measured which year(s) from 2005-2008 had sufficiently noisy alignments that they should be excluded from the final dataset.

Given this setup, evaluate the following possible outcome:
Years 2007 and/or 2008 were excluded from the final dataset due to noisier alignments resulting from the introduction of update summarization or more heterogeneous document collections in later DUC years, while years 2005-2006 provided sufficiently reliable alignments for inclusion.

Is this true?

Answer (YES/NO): NO